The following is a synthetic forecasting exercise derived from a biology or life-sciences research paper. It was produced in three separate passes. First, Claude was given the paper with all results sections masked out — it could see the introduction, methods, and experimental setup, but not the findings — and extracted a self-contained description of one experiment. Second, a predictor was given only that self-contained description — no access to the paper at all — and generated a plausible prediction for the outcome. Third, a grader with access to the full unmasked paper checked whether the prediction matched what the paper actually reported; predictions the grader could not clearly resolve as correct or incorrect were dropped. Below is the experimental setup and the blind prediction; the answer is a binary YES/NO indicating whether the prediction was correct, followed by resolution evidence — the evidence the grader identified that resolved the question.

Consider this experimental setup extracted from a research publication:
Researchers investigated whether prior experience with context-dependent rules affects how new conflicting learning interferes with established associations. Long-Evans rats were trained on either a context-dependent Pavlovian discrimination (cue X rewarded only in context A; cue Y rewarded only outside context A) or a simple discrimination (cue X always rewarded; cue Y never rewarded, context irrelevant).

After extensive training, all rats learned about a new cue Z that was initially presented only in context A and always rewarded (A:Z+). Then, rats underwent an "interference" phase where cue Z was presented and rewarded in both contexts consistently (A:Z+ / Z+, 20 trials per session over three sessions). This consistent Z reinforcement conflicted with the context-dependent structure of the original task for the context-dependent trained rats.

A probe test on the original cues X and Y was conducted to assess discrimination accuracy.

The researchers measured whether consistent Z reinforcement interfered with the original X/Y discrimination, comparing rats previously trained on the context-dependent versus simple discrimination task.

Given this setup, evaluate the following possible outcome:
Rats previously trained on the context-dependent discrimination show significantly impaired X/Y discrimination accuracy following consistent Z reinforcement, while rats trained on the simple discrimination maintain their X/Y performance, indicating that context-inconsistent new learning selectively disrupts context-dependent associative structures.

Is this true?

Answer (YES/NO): YES